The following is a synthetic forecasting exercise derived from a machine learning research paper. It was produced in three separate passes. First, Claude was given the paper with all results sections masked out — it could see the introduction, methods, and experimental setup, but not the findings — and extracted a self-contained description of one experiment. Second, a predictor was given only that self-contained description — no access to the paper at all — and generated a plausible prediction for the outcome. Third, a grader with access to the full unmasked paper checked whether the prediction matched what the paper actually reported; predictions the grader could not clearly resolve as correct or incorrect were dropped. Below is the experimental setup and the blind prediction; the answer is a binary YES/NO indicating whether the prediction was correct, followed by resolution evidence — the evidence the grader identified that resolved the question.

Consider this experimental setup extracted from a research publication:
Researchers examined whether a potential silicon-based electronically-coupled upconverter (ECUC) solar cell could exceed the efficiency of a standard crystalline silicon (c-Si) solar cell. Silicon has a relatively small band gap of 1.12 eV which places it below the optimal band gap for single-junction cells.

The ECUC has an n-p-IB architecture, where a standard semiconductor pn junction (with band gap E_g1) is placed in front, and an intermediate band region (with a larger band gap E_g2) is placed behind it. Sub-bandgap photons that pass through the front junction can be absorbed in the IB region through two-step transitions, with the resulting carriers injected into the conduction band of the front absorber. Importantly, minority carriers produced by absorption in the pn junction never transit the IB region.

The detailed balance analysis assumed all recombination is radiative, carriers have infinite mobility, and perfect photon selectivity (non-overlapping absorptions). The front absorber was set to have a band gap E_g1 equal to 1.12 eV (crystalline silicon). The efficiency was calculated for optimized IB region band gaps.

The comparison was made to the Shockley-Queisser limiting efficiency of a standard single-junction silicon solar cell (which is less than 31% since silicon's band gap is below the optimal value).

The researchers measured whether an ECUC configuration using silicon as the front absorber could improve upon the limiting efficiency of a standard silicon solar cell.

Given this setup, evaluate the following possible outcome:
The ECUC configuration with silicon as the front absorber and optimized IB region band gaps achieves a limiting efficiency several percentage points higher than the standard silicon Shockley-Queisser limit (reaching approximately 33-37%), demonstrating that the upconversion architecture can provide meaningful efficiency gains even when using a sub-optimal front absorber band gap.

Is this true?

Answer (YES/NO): YES